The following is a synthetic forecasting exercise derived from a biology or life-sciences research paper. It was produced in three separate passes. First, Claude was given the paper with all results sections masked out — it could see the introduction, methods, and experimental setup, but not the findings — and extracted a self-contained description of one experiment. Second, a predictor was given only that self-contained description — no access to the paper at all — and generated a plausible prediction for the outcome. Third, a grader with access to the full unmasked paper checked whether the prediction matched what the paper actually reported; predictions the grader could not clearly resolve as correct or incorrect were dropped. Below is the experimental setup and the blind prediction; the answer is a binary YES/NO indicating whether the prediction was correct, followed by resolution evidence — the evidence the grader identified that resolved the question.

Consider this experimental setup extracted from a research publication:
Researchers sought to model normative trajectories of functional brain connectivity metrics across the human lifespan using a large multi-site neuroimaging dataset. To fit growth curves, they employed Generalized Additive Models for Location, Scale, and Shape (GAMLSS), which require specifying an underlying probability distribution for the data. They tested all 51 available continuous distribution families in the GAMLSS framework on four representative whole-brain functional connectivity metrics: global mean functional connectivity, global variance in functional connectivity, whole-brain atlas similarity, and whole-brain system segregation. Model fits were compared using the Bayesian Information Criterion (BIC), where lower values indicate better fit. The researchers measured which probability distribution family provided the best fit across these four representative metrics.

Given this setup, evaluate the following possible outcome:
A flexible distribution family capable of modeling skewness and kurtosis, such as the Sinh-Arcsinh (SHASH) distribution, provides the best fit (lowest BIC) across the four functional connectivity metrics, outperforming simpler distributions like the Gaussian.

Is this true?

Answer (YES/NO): NO